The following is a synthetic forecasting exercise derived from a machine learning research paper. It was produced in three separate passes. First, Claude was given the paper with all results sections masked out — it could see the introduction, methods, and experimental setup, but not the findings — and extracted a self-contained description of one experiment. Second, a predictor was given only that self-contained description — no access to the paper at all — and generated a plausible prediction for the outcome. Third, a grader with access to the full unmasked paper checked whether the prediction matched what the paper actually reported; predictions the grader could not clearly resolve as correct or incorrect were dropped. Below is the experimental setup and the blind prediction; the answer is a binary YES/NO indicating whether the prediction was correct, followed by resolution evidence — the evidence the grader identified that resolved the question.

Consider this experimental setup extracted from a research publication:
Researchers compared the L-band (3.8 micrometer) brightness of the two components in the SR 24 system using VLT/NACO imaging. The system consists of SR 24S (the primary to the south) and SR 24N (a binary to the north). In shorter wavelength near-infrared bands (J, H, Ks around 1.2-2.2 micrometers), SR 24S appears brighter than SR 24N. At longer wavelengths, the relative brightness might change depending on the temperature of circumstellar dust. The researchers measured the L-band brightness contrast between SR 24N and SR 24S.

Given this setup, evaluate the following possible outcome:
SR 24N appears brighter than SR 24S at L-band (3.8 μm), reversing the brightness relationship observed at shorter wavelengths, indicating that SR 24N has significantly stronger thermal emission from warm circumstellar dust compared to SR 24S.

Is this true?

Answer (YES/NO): YES